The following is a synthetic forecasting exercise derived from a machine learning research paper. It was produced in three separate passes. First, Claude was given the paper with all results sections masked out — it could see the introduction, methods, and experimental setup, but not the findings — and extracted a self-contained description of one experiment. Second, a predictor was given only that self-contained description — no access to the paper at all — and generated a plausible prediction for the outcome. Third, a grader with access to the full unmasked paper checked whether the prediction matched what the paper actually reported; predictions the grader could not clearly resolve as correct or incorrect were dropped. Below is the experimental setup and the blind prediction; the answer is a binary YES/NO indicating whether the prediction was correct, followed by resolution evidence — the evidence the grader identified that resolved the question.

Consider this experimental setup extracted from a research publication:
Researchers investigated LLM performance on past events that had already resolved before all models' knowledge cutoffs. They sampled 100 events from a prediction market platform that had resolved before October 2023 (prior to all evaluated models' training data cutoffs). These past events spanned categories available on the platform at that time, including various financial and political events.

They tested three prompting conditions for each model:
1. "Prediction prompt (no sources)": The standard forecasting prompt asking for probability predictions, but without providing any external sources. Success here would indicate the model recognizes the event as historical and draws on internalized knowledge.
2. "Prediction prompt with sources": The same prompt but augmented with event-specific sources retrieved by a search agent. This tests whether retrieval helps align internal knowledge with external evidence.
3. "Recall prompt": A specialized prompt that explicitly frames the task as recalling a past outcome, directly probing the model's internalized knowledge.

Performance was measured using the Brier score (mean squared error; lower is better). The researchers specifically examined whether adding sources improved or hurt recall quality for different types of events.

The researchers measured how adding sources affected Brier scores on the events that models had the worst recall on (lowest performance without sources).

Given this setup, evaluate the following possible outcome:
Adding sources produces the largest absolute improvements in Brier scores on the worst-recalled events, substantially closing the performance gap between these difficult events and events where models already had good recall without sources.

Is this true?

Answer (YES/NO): NO